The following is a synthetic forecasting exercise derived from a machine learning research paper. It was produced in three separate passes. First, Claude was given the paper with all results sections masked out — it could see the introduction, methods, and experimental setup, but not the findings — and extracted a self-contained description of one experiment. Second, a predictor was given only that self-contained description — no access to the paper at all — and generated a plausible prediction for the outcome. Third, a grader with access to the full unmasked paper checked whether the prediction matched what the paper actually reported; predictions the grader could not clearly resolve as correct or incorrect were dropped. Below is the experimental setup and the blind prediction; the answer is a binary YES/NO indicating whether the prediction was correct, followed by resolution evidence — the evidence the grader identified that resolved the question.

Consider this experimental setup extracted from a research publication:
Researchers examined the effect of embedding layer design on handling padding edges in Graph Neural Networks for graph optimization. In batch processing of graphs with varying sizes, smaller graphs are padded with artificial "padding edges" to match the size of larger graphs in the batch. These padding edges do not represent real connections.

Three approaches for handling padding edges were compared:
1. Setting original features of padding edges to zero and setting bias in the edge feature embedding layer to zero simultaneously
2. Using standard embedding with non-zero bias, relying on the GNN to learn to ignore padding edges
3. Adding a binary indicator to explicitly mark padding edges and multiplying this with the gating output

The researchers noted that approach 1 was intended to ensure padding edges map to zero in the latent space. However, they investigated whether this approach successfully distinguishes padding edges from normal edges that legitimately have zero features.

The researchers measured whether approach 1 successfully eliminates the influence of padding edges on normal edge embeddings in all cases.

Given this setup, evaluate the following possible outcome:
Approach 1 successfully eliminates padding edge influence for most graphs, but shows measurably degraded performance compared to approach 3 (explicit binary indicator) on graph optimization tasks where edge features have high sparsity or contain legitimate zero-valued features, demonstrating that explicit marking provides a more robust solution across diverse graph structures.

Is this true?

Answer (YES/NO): NO